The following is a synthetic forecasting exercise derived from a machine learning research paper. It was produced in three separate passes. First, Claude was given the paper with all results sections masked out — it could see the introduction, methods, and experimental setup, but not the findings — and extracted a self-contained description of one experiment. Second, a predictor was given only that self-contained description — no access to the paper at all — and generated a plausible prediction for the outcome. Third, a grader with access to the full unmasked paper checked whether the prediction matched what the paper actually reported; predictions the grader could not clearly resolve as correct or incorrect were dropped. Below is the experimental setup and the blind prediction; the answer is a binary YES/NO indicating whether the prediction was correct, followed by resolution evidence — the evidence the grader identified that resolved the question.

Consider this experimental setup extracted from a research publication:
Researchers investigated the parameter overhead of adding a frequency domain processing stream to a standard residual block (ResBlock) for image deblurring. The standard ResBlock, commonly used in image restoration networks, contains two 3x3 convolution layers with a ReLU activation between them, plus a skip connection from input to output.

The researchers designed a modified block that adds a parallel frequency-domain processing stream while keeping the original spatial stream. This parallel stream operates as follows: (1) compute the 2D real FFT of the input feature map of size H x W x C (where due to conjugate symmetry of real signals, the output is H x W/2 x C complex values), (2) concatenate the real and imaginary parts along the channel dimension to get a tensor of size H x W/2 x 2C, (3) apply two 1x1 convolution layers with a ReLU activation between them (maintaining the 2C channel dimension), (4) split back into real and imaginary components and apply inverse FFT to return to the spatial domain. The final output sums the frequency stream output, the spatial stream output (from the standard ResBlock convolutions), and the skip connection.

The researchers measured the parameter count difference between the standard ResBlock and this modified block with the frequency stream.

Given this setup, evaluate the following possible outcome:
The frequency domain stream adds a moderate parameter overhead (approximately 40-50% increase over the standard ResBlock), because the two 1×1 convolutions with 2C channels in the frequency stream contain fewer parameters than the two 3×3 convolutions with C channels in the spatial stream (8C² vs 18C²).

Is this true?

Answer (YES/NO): YES